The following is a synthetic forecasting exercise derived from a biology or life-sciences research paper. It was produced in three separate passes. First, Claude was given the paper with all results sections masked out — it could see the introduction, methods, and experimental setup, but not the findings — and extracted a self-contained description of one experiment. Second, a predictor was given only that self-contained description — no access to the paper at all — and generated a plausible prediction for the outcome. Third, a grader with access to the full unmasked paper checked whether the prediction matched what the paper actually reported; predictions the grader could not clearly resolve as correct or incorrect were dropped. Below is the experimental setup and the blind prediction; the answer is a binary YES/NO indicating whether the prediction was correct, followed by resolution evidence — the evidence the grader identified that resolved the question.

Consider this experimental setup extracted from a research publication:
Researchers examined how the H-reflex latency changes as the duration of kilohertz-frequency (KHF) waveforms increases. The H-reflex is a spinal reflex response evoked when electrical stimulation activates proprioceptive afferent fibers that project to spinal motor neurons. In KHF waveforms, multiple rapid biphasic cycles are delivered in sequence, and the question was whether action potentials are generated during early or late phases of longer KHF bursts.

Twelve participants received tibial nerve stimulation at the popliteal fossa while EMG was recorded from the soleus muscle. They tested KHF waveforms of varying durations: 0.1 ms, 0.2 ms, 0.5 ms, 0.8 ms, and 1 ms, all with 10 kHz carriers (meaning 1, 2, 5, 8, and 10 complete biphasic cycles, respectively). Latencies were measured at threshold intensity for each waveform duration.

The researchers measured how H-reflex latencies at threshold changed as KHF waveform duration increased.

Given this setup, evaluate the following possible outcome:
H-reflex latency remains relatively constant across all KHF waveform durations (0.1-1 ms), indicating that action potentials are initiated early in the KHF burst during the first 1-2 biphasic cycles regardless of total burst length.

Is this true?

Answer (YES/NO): NO